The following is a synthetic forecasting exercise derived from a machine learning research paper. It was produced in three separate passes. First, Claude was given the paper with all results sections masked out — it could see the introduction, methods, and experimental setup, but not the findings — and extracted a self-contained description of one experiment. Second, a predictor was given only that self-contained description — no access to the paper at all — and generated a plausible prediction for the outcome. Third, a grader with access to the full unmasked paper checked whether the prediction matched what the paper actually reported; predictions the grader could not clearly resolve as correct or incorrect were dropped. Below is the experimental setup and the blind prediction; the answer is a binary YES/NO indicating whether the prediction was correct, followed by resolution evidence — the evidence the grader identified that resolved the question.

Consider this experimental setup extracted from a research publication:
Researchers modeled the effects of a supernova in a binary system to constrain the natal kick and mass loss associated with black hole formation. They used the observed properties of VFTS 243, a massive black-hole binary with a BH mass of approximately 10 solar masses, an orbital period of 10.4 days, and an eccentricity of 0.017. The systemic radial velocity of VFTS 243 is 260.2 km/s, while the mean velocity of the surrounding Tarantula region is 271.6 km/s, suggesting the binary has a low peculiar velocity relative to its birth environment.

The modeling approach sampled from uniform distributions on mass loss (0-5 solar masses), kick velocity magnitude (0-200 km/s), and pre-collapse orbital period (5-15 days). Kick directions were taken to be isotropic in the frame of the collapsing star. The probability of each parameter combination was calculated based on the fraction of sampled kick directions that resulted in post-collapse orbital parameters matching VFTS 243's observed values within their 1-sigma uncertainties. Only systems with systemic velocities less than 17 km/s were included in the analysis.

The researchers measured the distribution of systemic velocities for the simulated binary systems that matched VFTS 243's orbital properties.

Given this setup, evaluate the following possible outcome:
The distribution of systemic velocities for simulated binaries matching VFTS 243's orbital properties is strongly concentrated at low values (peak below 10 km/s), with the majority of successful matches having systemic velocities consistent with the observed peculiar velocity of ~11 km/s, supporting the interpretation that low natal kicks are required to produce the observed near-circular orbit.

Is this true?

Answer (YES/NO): NO